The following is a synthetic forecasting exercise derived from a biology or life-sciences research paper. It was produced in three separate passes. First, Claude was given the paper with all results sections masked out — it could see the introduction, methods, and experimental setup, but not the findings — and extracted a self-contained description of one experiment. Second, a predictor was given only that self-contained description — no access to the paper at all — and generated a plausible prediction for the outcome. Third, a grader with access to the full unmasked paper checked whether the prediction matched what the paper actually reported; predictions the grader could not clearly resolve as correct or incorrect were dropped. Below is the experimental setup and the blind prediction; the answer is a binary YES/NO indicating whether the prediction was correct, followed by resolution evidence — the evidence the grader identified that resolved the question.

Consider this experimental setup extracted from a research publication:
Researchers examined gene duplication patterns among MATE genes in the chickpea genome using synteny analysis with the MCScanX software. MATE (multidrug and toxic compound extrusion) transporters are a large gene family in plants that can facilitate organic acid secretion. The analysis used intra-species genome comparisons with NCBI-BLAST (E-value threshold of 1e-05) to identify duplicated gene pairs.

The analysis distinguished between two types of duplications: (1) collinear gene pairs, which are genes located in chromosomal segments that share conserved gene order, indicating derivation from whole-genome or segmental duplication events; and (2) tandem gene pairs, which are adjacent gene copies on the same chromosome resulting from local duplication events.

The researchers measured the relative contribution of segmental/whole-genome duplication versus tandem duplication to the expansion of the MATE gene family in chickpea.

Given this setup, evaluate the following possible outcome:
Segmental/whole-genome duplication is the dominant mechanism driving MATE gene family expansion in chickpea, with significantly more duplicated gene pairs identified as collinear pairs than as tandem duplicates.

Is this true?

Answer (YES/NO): NO